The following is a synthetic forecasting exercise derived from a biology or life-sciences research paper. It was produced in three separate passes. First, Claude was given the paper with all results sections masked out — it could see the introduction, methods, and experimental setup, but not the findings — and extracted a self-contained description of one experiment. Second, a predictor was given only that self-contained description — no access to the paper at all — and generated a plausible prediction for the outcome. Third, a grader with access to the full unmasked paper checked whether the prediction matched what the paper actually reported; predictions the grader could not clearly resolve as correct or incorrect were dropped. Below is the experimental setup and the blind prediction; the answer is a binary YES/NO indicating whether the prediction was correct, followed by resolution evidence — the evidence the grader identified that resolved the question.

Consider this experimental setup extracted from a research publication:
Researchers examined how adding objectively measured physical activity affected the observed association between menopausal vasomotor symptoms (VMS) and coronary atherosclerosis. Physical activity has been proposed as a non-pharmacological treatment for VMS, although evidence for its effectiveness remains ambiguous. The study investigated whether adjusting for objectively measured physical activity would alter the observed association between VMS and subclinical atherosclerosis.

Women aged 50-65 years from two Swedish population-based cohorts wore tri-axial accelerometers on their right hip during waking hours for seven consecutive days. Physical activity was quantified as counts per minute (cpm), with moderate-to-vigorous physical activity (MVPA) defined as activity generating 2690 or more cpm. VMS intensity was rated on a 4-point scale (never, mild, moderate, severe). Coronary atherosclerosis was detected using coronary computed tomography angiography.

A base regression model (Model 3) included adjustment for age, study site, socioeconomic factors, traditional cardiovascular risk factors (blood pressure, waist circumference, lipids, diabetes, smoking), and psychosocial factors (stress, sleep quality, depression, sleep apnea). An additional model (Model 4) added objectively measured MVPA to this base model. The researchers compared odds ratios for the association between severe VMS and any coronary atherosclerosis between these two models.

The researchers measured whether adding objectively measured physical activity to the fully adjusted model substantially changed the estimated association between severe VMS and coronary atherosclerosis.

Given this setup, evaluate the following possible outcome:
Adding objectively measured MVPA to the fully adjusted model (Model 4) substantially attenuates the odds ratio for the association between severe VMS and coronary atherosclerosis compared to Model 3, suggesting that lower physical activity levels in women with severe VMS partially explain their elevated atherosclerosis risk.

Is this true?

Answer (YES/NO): NO